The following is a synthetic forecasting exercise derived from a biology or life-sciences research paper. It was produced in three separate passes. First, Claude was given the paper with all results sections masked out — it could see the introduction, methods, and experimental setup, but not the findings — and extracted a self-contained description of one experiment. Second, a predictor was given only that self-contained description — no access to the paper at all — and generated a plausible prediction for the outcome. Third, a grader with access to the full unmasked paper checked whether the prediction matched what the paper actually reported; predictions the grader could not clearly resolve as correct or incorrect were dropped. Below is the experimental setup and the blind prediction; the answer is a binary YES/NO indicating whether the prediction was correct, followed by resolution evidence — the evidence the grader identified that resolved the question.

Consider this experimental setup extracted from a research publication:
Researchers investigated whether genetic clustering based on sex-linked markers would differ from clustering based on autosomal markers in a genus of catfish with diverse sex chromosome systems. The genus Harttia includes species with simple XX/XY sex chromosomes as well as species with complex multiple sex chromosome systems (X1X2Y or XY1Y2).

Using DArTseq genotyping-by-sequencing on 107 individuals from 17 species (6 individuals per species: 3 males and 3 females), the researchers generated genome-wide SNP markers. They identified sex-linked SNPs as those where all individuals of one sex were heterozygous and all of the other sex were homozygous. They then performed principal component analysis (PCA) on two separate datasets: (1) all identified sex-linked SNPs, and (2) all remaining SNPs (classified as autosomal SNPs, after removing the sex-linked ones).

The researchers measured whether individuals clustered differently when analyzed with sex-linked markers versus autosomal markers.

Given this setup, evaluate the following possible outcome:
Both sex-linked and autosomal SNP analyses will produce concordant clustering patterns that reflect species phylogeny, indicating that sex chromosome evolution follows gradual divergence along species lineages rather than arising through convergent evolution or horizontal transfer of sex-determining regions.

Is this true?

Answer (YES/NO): NO